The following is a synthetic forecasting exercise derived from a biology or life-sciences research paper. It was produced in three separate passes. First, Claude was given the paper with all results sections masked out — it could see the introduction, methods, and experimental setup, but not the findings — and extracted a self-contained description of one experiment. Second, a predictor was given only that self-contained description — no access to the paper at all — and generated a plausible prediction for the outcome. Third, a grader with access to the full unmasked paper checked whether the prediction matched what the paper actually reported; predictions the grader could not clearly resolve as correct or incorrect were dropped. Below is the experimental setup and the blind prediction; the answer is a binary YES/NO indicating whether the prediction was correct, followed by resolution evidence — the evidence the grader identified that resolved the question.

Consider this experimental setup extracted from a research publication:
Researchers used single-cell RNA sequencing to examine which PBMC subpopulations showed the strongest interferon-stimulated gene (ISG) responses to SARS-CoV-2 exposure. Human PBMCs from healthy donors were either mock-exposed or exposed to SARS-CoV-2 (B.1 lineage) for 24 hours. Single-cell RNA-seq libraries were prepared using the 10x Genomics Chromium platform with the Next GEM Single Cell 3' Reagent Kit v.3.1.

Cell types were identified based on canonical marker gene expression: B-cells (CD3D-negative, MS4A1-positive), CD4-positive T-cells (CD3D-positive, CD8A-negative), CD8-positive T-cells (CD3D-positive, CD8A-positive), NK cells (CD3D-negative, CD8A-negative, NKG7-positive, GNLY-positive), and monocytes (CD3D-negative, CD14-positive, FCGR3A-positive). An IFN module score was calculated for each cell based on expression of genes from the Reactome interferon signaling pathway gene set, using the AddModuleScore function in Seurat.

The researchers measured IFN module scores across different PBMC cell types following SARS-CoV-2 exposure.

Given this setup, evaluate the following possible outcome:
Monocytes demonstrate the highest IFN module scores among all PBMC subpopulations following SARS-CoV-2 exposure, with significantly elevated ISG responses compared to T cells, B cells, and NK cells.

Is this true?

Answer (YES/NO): YES